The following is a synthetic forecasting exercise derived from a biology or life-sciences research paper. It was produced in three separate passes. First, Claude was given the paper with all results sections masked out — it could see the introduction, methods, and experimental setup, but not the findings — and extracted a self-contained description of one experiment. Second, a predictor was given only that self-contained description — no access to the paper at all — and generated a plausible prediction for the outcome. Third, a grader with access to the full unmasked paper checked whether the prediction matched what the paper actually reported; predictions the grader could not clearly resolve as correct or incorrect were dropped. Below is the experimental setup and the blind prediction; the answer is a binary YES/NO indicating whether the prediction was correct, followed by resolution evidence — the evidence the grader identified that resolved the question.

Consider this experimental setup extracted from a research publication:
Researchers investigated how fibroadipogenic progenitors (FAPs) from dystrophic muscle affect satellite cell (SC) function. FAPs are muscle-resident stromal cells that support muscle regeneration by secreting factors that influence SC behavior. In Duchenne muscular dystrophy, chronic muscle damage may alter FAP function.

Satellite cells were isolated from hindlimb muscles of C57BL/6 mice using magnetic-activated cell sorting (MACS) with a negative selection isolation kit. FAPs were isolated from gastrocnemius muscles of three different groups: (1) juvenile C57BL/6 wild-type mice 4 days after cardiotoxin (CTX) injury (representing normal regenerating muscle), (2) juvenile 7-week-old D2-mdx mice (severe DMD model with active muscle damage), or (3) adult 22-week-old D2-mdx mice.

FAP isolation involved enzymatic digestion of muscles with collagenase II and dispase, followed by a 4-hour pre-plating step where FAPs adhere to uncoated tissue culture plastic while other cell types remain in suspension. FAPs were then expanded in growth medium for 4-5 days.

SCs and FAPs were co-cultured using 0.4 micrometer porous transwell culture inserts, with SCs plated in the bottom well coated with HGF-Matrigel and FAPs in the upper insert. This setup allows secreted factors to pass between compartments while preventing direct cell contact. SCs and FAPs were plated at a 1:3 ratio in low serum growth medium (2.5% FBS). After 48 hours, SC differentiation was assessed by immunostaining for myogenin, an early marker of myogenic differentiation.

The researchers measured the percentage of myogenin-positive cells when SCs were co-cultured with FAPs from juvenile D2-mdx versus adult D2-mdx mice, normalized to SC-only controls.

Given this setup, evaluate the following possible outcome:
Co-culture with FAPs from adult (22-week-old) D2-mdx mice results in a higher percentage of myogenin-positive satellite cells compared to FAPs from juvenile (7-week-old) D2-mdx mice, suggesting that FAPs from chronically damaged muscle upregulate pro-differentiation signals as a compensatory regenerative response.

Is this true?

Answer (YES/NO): NO